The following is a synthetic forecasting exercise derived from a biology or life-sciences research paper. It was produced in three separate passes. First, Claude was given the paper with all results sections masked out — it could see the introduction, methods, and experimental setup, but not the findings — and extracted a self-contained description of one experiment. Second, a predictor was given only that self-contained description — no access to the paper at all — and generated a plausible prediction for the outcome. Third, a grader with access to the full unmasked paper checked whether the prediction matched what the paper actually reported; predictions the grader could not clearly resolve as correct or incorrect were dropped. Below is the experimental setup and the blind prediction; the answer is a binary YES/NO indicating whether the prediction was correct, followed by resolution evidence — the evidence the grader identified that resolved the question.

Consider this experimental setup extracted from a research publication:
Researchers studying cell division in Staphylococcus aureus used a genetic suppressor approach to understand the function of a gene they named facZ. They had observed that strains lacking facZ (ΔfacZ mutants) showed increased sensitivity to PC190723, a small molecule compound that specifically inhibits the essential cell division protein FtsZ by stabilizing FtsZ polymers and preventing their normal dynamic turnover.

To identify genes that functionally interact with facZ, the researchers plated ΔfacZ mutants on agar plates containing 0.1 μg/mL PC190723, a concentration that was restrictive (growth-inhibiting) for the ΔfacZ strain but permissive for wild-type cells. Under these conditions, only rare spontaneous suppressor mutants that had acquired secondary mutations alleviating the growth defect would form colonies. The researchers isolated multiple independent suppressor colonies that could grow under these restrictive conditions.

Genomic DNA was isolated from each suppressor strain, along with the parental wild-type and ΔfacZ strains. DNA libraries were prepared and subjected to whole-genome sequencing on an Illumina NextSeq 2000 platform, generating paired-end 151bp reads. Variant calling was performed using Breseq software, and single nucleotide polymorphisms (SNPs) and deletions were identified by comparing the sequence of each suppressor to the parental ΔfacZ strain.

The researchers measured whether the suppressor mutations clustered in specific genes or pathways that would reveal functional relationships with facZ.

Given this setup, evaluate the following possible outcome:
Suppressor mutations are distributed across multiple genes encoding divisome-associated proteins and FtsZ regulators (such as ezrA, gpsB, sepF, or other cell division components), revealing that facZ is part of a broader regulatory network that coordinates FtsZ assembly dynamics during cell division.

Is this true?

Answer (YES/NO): NO